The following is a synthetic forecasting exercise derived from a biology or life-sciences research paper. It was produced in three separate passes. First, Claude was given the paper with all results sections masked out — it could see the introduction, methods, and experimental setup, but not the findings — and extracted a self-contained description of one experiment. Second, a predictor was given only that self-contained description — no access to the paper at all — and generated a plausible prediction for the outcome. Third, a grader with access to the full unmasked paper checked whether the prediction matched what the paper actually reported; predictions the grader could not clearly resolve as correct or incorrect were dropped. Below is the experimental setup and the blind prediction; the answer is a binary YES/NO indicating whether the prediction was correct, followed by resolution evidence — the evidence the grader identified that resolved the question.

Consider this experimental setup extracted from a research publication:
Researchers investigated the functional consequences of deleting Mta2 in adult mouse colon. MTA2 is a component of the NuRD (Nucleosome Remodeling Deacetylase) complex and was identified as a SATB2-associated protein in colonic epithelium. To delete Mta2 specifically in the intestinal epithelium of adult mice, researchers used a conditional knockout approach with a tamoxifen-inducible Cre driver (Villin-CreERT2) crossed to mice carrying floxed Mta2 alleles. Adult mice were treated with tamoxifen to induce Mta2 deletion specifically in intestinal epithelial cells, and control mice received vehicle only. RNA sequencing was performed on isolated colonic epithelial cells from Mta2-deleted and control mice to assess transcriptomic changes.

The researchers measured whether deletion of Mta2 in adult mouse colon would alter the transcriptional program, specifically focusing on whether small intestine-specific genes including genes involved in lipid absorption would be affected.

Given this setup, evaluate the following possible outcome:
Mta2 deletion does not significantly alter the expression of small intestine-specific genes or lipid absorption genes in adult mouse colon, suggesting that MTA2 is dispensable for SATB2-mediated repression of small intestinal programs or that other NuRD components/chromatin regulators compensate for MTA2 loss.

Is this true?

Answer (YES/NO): NO